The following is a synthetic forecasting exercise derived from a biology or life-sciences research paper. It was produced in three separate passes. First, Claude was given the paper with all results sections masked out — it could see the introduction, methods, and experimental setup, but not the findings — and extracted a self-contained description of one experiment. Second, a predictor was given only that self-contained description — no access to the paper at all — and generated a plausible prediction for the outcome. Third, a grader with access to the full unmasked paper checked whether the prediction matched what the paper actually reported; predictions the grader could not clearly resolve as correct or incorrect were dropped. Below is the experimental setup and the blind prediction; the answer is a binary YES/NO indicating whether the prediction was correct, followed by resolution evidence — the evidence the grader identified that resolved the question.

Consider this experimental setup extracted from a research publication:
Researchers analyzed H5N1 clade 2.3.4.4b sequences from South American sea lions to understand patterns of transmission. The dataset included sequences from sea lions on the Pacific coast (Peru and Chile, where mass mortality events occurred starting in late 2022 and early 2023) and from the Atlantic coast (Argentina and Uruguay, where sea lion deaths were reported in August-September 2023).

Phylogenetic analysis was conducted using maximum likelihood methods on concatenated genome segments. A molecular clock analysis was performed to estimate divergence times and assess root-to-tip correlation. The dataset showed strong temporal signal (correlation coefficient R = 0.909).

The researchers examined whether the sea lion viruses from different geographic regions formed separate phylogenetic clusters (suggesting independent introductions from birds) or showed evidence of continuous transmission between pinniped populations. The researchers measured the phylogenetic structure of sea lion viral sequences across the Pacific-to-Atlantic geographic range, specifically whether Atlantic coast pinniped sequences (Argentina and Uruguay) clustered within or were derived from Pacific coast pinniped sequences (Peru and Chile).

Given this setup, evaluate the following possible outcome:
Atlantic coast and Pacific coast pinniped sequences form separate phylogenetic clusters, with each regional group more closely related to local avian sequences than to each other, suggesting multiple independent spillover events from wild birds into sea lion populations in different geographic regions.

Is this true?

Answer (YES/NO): NO